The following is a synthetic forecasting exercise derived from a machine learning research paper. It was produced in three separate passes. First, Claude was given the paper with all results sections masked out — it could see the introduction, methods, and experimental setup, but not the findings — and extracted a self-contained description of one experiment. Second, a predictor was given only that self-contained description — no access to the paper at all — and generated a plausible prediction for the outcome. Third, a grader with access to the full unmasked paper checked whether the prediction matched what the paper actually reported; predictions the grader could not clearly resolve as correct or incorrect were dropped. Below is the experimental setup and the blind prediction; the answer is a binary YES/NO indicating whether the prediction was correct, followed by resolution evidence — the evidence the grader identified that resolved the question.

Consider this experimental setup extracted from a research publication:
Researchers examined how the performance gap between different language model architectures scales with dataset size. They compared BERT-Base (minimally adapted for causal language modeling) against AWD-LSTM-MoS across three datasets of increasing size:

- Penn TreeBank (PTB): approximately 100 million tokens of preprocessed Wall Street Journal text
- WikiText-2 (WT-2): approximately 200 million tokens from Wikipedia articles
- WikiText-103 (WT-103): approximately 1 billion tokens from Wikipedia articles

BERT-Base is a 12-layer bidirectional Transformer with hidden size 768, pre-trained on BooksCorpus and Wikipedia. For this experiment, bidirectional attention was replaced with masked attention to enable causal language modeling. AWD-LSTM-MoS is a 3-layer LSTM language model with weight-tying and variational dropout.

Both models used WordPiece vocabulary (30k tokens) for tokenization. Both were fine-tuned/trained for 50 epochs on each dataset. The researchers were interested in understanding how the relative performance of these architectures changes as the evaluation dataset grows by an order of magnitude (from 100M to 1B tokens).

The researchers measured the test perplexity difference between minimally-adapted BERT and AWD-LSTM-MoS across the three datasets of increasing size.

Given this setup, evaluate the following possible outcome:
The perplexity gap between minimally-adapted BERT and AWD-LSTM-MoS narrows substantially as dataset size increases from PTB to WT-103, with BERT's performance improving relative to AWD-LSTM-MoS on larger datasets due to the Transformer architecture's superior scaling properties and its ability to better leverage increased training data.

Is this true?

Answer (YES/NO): NO